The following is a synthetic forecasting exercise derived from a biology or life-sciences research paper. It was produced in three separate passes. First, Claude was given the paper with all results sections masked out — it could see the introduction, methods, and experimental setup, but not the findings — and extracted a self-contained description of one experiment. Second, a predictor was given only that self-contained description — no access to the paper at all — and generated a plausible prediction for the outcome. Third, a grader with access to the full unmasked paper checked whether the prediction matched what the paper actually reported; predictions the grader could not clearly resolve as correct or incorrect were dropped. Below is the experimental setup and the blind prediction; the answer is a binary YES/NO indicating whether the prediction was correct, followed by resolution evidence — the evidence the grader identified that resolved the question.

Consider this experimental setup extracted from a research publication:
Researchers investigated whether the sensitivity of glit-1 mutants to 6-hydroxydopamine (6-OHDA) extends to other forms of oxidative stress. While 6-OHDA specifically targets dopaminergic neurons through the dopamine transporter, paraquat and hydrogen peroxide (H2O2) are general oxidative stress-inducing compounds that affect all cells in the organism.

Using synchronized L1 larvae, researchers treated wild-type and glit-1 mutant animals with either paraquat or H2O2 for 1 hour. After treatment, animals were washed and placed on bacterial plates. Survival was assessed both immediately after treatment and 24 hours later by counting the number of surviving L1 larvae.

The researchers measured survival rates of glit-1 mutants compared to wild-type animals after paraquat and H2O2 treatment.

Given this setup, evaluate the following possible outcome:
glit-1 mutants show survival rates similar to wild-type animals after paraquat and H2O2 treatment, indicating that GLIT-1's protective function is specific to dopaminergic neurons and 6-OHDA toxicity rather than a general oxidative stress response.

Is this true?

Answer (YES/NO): NO